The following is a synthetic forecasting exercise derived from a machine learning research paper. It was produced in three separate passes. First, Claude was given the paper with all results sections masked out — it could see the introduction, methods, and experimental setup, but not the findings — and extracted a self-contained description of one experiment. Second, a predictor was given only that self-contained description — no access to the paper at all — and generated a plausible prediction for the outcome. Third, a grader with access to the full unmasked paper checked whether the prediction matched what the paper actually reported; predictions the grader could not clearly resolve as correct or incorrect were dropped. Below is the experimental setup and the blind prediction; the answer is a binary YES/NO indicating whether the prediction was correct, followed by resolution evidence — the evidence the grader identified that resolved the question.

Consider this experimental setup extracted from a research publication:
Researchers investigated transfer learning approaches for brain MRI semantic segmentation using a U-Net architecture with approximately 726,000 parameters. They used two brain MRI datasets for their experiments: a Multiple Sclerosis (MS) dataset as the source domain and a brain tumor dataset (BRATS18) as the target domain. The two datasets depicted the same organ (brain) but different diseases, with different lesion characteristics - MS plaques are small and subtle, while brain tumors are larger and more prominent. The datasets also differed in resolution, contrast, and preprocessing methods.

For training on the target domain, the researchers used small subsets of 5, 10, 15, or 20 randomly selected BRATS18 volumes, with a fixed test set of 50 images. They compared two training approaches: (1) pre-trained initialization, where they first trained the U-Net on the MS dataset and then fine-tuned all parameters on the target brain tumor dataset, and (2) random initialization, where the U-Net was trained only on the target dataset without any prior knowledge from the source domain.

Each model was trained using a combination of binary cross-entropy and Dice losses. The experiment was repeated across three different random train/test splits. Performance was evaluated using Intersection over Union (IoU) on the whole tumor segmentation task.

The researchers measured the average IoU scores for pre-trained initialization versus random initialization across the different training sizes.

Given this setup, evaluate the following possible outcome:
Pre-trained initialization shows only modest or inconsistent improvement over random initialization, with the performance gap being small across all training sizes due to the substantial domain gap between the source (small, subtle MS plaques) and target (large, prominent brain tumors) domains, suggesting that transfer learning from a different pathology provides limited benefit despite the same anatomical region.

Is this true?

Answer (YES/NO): NO